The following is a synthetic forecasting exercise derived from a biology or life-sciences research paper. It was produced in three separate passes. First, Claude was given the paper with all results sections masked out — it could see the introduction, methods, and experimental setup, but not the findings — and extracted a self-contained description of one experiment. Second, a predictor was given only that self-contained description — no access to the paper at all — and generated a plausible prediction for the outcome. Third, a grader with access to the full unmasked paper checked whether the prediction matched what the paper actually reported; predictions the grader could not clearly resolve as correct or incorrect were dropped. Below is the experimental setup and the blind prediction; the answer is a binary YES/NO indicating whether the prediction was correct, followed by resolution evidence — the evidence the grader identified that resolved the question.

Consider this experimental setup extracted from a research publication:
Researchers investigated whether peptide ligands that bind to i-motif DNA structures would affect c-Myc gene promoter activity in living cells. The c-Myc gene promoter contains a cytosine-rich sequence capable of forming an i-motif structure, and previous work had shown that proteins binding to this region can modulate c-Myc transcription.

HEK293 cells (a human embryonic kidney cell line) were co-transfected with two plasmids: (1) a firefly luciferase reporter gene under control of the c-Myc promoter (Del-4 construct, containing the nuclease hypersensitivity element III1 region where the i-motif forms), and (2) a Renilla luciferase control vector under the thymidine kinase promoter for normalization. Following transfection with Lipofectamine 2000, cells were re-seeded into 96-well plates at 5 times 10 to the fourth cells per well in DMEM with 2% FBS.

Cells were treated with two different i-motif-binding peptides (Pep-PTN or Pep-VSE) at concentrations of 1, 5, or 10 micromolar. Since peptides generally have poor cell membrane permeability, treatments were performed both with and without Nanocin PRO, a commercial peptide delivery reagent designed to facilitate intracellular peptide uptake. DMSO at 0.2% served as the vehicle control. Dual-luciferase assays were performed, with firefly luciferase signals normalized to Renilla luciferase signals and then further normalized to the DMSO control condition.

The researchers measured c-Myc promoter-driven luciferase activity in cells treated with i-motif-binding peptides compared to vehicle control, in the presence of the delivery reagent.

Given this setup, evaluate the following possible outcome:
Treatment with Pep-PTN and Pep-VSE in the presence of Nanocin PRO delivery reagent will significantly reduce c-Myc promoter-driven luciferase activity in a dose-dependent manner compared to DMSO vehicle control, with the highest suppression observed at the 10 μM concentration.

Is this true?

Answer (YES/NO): YES